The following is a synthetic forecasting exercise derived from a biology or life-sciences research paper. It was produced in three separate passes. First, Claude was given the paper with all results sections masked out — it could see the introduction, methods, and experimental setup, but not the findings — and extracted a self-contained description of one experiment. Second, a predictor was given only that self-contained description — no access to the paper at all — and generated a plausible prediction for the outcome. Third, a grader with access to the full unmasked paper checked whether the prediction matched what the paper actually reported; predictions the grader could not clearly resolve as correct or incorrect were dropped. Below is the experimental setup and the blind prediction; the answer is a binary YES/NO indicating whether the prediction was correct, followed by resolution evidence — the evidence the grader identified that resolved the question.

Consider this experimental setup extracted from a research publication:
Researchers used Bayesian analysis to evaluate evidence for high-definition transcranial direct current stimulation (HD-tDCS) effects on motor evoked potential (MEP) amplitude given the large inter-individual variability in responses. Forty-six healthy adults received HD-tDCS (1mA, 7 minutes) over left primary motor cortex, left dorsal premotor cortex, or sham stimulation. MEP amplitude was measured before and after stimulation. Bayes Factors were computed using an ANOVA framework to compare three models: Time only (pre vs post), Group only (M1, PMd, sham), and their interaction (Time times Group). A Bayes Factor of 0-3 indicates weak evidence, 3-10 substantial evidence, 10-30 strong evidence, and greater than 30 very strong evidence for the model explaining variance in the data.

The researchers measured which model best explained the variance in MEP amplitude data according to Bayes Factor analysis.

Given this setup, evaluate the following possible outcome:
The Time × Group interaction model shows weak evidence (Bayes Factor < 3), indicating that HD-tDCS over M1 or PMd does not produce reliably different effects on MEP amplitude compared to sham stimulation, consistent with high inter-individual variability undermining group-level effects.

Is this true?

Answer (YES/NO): YES